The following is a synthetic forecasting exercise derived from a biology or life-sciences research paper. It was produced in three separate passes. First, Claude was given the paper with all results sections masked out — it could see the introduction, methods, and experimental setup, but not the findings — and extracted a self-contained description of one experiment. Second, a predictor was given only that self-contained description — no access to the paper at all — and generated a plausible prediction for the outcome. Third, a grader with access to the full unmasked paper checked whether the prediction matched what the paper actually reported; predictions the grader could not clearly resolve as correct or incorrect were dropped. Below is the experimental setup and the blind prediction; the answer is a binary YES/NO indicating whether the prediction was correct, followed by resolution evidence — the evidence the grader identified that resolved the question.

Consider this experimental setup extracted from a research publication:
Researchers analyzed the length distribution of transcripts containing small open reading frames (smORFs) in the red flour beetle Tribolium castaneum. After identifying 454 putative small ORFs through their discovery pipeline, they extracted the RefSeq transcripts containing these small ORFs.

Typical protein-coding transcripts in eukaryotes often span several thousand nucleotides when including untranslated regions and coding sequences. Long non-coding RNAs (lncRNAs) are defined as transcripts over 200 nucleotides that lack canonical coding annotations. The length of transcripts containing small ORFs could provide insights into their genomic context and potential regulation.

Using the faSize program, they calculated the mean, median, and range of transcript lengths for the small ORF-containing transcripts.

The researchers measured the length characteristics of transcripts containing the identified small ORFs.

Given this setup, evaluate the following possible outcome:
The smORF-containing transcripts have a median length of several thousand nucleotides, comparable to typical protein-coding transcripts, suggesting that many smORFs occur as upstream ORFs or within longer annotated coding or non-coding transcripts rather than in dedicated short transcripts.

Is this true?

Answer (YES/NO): NO